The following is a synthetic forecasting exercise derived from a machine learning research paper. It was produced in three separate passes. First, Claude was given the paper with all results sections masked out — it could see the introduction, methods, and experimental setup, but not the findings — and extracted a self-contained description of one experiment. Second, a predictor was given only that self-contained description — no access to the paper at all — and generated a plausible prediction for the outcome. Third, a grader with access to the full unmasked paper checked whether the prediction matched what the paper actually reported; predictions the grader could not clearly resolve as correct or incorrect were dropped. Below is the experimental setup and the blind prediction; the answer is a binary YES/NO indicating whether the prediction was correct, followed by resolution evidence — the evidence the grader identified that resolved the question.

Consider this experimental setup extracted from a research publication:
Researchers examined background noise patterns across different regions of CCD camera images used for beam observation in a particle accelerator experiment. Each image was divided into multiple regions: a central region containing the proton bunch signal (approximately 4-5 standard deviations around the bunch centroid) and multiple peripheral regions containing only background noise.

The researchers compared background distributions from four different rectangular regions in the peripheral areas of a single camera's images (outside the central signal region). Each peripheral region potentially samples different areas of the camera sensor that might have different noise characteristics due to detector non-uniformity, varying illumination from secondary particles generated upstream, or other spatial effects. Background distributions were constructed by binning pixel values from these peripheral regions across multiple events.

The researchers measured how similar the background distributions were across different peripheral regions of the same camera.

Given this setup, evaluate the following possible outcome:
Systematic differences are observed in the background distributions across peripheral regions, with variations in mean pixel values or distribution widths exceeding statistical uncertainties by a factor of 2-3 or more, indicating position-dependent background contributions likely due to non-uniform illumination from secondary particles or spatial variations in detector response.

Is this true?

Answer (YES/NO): NO